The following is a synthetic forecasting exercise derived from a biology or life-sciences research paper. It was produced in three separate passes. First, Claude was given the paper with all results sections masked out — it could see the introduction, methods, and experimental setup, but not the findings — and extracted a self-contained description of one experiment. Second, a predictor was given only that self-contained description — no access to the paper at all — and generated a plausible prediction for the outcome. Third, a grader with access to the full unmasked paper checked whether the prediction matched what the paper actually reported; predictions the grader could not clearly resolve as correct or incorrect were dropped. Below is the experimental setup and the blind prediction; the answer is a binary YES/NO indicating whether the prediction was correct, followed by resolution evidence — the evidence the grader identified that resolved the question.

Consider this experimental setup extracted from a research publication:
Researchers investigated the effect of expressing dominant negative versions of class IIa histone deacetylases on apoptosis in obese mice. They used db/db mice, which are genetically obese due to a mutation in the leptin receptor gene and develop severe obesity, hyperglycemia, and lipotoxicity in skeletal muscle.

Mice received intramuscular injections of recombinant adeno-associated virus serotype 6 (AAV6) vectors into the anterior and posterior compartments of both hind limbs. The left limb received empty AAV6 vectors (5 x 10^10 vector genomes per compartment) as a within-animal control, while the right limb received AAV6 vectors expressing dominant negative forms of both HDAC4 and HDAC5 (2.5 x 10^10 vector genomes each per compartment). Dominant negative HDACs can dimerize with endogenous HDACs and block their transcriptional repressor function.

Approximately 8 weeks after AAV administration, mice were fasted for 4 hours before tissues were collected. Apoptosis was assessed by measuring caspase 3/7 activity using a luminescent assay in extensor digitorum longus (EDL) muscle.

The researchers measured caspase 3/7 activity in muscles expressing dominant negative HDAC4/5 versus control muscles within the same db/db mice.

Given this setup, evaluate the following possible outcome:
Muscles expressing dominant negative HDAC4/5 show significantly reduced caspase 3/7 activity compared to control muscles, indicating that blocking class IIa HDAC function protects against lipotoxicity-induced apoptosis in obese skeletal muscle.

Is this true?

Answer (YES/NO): NO